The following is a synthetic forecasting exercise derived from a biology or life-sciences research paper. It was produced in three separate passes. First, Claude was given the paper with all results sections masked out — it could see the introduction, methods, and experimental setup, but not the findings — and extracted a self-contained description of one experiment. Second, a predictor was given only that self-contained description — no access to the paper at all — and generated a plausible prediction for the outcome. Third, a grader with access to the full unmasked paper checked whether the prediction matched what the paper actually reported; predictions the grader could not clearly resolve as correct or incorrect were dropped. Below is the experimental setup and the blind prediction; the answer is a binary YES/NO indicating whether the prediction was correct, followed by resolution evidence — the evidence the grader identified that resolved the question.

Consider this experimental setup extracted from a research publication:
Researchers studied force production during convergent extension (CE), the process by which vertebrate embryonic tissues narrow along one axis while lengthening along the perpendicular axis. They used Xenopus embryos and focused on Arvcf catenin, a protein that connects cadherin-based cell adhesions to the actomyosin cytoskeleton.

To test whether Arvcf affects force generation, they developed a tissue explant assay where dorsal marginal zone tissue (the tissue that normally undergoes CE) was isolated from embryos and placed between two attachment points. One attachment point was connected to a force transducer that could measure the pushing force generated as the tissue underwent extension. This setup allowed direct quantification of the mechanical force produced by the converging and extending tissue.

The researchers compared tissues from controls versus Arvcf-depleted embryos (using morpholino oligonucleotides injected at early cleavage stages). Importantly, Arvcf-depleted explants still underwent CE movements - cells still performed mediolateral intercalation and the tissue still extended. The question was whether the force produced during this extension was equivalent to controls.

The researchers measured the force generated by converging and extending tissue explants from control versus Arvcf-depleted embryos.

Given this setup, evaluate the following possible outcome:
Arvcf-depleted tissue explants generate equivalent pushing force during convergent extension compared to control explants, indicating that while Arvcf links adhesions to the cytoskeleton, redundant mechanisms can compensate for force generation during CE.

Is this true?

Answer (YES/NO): NO